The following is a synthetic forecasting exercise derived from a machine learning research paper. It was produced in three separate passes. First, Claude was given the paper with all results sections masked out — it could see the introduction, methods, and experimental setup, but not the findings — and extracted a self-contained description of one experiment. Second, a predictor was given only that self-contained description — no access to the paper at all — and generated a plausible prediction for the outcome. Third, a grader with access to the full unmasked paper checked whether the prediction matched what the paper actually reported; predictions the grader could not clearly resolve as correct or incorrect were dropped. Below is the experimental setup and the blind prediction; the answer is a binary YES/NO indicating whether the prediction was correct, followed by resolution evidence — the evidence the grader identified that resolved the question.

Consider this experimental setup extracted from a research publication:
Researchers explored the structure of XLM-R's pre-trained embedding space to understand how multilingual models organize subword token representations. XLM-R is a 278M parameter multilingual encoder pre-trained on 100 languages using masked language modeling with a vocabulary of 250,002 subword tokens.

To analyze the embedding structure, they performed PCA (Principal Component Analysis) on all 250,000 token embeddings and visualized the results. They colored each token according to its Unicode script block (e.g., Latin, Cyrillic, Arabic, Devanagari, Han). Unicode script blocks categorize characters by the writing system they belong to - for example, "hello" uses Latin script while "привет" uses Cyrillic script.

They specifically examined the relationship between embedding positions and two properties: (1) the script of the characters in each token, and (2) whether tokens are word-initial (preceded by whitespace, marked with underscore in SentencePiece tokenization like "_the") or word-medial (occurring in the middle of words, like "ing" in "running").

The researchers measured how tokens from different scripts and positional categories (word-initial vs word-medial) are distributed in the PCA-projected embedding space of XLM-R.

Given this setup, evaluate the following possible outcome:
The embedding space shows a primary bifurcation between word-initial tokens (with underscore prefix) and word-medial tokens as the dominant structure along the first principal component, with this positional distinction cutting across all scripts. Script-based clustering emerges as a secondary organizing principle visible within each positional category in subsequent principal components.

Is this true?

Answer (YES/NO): NO